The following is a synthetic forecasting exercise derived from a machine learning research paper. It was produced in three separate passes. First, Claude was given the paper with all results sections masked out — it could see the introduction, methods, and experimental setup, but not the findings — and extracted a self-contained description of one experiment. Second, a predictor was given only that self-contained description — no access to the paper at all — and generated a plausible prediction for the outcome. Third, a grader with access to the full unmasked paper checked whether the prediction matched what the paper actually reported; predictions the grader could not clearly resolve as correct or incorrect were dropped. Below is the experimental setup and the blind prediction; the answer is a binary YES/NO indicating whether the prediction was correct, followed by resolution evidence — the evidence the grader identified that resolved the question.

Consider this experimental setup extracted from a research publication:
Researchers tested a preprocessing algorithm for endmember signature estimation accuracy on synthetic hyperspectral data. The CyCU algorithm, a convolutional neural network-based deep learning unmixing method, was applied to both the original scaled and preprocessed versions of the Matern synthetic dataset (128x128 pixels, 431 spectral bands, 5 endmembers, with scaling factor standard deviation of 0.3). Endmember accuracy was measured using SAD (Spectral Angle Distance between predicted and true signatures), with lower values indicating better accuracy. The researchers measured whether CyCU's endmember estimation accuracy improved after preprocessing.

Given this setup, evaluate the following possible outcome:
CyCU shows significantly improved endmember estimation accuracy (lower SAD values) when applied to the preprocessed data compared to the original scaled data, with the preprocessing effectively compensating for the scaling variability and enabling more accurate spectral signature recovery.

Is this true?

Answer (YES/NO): NO